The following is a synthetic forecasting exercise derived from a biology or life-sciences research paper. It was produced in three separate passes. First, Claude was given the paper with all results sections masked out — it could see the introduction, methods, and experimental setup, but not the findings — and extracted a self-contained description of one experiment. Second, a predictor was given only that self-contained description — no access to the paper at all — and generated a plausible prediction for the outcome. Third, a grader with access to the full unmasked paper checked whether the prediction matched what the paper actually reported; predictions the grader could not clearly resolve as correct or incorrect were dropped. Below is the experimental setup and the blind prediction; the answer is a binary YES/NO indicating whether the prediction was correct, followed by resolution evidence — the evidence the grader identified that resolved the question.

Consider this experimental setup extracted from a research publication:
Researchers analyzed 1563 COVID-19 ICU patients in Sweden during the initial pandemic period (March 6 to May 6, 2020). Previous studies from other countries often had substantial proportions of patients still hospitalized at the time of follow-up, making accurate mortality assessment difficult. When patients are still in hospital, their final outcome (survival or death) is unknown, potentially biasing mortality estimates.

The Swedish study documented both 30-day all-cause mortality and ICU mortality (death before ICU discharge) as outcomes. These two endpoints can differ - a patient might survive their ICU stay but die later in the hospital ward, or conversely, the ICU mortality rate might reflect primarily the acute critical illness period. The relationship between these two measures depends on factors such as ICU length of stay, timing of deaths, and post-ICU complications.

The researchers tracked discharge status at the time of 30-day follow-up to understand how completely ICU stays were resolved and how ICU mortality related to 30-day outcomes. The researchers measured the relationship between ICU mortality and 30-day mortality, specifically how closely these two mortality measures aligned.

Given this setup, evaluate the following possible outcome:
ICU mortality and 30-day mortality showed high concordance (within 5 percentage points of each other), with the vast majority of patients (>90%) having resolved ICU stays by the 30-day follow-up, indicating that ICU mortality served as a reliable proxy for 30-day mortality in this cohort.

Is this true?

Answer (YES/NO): YES